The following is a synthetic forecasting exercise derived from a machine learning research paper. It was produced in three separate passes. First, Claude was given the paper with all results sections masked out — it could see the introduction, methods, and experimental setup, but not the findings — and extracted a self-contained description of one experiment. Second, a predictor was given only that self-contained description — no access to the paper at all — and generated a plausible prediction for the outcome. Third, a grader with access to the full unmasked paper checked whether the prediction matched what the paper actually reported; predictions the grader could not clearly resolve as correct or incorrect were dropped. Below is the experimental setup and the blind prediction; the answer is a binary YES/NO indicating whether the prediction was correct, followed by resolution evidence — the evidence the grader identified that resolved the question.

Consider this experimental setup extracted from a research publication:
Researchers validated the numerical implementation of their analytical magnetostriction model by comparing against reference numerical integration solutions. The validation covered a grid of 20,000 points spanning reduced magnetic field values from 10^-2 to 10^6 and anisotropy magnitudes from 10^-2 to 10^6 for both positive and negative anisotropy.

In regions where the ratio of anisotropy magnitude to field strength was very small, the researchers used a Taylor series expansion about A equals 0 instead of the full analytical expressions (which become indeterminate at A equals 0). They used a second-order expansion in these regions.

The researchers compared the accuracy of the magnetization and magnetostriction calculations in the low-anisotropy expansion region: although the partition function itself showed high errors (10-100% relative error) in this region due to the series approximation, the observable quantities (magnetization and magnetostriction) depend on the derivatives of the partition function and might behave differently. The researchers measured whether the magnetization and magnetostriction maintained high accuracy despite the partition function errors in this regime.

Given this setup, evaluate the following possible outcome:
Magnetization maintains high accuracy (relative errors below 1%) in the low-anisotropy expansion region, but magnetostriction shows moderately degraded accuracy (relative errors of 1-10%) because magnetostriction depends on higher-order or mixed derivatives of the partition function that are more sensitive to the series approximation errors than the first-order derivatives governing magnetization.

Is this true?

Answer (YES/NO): NO